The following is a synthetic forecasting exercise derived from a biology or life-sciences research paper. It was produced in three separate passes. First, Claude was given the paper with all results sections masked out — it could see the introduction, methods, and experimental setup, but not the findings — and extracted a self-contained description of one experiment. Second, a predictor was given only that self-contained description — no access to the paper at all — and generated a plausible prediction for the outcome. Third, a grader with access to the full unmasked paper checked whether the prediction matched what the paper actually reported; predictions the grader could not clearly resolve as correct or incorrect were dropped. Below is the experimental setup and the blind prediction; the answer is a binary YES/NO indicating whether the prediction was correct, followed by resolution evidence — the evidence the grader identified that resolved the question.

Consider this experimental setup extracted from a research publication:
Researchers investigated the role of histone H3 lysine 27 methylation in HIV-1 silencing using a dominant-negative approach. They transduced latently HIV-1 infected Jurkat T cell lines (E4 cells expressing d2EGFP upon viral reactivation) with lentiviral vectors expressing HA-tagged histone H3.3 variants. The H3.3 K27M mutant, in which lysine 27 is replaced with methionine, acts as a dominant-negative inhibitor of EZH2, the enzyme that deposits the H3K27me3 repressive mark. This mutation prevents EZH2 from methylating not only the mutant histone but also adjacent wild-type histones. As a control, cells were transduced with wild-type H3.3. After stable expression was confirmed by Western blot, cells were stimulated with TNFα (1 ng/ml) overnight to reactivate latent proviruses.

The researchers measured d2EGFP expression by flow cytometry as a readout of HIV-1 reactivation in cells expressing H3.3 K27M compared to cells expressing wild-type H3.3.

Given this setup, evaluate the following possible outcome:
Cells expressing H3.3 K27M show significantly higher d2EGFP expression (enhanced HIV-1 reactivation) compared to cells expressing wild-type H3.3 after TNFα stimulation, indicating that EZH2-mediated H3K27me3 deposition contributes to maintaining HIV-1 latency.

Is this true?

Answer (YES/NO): YES